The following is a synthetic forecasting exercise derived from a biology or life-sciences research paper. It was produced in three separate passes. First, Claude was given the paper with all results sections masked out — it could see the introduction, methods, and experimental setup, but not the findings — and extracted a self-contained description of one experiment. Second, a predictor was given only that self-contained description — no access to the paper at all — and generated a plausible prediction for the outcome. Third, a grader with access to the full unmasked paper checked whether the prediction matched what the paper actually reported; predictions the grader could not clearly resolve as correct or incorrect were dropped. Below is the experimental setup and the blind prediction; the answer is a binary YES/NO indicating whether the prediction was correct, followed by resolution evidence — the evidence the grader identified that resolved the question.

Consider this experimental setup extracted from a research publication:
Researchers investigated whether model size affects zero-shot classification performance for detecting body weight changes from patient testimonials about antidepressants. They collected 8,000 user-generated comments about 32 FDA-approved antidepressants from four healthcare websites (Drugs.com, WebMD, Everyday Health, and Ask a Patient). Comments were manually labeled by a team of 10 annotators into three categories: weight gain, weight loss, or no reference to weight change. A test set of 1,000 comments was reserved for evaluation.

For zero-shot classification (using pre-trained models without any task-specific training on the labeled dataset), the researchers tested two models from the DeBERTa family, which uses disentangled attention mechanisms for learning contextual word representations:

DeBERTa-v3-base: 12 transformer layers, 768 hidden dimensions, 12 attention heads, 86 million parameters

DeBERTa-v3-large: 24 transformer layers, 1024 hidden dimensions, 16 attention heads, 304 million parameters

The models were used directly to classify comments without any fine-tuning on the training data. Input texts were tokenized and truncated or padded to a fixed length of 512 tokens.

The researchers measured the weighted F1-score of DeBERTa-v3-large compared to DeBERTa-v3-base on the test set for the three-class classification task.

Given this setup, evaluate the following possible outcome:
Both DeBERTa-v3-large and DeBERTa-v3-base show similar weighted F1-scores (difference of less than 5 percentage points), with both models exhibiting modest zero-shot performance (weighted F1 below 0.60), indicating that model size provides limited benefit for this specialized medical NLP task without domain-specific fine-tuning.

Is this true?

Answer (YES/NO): NO